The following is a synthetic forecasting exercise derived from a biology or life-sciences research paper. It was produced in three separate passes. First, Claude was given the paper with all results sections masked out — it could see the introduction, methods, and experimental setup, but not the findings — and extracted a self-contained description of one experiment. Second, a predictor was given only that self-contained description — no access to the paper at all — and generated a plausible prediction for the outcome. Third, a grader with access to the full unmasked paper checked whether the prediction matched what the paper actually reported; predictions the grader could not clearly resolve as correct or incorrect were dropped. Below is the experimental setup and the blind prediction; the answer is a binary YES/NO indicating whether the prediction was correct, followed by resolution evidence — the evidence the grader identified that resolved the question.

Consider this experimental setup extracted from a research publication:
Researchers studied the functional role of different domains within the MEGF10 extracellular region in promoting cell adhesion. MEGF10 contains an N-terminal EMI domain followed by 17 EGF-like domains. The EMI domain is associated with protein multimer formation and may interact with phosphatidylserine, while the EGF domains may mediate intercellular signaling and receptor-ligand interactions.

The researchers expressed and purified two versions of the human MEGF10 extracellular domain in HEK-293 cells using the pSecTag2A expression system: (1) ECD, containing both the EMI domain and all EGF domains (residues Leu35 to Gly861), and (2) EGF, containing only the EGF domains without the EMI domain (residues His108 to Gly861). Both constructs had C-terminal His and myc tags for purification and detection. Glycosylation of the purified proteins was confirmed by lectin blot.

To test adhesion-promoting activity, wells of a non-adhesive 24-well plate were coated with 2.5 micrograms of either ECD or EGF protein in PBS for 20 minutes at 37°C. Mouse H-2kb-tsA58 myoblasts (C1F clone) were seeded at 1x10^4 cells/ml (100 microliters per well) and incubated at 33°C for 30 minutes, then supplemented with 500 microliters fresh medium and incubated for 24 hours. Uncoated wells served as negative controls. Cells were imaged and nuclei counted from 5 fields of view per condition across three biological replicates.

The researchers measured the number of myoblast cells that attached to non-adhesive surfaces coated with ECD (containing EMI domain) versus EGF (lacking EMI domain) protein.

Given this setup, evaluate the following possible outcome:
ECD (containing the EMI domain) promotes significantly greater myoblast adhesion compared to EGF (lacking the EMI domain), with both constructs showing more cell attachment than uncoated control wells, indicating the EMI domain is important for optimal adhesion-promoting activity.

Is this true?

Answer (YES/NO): YES